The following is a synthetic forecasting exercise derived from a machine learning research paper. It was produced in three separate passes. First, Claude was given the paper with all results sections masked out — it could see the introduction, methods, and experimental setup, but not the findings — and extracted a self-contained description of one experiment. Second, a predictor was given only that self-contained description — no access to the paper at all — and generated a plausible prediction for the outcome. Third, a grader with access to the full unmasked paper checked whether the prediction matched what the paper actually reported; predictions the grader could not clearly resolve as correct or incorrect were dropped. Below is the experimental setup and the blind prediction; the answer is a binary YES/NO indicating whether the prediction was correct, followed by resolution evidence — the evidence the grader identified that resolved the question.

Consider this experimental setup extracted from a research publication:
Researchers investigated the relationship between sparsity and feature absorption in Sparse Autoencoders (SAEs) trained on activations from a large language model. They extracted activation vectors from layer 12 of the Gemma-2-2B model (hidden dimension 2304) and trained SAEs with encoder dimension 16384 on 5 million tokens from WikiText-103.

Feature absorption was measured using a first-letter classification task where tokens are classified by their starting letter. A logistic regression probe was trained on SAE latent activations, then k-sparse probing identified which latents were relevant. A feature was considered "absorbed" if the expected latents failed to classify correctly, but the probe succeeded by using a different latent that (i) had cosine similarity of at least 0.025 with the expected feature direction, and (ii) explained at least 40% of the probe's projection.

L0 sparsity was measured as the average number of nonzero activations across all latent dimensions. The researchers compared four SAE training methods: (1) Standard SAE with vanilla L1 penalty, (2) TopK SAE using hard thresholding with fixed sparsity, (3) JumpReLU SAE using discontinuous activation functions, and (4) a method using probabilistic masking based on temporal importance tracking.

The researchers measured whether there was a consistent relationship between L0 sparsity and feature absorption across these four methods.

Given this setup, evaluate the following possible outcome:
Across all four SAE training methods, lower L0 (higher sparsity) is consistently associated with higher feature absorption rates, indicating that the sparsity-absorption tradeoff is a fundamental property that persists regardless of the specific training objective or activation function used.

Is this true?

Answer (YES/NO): NO